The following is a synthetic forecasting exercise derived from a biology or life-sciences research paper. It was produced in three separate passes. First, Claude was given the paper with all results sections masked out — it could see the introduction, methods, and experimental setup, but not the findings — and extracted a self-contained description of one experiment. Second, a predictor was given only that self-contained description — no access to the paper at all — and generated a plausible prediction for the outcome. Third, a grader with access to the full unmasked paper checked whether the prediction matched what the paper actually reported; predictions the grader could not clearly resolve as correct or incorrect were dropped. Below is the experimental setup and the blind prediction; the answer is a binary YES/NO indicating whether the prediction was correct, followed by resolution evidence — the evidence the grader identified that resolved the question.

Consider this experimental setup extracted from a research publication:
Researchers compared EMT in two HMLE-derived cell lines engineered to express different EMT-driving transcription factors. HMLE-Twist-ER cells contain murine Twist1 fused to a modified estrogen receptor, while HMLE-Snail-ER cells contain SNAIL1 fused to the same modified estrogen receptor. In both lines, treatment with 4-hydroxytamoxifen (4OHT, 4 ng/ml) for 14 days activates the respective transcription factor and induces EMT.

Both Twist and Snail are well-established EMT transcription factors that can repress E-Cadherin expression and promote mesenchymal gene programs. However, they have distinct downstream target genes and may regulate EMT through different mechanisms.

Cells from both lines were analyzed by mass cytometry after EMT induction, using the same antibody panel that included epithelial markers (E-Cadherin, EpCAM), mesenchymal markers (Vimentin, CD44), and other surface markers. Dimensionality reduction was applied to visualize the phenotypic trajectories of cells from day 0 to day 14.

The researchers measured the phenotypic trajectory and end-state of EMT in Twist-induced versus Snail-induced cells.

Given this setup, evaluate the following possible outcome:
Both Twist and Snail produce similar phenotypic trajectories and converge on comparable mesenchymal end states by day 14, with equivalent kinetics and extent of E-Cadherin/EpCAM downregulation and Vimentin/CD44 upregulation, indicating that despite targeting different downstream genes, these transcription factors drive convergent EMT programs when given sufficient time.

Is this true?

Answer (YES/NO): NO